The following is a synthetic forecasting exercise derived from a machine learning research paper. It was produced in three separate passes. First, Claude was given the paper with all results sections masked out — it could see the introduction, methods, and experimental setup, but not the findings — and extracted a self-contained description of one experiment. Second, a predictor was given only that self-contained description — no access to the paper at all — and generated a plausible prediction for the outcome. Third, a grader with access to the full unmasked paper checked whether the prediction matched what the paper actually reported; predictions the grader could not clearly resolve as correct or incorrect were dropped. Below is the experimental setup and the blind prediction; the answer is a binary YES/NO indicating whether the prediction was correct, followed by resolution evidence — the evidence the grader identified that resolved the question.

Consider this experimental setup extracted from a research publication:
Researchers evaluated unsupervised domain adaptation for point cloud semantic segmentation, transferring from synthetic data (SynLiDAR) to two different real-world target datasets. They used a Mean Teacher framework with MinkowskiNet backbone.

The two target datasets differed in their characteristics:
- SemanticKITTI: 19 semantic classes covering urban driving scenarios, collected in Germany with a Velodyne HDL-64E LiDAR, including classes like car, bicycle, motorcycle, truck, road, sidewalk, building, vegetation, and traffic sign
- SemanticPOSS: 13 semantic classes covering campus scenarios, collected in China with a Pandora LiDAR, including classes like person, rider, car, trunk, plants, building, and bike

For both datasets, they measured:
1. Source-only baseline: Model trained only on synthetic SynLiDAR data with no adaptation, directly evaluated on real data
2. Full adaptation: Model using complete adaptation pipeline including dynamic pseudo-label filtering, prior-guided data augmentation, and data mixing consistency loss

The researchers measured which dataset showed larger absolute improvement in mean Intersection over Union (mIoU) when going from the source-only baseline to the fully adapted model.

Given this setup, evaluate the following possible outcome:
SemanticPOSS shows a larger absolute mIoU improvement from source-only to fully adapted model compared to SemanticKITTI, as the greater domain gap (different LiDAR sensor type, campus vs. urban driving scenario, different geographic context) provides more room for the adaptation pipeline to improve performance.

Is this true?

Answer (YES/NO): YES